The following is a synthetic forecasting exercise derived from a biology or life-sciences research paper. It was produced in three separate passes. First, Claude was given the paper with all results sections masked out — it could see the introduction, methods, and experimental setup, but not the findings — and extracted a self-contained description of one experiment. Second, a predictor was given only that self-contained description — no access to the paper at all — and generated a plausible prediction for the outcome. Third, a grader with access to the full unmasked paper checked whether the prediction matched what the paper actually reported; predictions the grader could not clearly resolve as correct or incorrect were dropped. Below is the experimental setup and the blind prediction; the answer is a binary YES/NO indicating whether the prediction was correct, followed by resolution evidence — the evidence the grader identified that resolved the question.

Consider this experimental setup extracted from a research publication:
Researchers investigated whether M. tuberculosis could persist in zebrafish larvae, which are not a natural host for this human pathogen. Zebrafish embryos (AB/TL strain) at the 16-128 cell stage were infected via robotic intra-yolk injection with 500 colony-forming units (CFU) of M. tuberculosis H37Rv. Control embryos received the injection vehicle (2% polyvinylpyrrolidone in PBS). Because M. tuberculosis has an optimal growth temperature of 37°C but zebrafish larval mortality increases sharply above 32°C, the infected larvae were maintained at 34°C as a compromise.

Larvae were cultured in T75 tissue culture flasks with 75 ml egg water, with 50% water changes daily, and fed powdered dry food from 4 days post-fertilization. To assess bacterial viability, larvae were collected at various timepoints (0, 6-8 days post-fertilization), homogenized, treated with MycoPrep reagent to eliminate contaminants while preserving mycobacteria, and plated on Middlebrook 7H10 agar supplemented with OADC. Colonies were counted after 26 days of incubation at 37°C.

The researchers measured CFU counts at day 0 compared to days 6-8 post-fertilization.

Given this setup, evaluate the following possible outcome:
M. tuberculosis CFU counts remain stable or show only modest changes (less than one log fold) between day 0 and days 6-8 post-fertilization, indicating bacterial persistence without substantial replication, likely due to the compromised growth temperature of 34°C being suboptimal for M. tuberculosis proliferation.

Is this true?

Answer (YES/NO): YES